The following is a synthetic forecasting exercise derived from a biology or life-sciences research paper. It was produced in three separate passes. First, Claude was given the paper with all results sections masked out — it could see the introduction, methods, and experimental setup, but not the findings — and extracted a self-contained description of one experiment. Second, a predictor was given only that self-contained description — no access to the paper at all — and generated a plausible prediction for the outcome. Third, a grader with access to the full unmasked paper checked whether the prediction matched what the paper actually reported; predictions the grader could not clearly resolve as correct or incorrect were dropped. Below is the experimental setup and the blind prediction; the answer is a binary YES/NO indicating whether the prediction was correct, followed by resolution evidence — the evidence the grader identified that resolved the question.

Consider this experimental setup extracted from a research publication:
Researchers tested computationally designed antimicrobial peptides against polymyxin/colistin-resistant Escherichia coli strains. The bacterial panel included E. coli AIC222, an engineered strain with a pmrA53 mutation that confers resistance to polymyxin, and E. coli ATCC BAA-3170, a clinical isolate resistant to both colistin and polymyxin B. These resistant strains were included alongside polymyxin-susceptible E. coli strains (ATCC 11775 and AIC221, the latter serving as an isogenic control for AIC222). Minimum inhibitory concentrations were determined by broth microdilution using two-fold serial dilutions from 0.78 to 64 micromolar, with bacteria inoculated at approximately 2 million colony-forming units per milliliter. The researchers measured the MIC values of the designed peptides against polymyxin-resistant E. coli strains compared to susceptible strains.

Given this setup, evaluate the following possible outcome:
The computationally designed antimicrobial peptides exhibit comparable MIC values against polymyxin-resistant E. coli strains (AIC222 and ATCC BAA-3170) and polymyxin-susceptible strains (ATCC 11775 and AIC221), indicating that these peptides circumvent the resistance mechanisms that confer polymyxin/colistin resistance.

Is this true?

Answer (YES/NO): YES